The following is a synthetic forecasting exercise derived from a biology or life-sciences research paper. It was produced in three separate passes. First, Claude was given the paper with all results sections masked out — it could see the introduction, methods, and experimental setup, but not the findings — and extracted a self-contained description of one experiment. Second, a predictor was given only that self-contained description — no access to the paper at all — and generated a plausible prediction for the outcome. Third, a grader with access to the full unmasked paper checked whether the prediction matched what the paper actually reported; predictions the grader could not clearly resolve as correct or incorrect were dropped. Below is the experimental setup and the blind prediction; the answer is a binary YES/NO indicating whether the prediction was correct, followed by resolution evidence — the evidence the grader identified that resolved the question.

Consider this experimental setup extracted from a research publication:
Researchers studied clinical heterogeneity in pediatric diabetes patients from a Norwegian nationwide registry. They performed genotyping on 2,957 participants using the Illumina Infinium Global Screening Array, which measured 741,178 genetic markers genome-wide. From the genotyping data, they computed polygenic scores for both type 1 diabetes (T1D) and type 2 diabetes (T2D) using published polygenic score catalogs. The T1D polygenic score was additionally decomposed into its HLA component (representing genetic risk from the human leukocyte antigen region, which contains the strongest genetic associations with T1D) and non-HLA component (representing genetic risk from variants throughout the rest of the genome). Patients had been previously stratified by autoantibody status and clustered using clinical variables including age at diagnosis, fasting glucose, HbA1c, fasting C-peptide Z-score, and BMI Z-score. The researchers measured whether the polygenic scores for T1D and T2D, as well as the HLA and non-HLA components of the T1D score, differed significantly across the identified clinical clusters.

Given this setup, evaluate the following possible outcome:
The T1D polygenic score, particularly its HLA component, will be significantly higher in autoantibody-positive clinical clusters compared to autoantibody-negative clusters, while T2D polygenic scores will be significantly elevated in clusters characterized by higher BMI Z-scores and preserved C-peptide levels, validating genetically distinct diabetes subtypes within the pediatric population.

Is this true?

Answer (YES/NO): NO